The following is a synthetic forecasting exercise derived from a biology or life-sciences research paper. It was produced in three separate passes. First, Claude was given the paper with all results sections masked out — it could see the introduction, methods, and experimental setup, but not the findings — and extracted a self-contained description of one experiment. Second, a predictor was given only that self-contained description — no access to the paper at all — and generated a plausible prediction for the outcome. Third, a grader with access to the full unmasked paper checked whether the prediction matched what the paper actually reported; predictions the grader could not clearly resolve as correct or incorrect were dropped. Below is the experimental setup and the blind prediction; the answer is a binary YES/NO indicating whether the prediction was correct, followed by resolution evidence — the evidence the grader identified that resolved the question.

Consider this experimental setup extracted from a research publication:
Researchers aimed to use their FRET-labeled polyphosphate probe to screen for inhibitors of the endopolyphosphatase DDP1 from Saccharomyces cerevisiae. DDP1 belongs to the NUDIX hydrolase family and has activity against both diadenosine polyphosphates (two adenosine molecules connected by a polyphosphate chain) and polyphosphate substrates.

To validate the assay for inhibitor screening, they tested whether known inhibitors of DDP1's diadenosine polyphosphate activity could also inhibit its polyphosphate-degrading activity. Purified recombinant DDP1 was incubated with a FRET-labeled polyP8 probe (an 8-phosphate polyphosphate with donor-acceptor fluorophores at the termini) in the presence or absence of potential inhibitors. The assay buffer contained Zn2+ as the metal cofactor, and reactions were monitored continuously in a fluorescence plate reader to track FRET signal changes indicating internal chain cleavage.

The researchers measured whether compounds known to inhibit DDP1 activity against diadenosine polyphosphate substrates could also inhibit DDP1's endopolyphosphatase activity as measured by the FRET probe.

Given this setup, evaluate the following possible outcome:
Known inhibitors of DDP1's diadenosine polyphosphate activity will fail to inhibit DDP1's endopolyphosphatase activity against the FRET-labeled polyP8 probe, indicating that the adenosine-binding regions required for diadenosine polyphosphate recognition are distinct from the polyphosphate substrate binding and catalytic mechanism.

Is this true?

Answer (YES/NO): NO